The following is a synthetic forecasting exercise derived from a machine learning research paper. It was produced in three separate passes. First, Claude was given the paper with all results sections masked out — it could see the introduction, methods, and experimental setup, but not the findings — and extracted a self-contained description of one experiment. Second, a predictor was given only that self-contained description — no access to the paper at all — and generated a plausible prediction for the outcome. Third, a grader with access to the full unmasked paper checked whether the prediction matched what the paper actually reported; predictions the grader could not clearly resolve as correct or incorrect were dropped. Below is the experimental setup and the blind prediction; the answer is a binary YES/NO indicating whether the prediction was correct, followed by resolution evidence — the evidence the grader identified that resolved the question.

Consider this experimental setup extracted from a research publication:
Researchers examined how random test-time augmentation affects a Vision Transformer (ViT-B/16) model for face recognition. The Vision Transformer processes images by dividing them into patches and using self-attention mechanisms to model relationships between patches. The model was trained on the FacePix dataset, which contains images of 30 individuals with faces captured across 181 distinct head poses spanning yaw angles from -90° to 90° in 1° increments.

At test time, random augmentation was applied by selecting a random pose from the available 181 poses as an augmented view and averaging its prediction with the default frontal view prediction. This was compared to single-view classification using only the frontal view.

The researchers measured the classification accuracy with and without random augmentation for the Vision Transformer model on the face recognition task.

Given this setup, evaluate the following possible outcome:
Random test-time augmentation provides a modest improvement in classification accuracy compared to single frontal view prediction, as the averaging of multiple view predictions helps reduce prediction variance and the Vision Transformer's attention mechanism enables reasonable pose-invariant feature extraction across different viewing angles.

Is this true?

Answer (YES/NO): NO